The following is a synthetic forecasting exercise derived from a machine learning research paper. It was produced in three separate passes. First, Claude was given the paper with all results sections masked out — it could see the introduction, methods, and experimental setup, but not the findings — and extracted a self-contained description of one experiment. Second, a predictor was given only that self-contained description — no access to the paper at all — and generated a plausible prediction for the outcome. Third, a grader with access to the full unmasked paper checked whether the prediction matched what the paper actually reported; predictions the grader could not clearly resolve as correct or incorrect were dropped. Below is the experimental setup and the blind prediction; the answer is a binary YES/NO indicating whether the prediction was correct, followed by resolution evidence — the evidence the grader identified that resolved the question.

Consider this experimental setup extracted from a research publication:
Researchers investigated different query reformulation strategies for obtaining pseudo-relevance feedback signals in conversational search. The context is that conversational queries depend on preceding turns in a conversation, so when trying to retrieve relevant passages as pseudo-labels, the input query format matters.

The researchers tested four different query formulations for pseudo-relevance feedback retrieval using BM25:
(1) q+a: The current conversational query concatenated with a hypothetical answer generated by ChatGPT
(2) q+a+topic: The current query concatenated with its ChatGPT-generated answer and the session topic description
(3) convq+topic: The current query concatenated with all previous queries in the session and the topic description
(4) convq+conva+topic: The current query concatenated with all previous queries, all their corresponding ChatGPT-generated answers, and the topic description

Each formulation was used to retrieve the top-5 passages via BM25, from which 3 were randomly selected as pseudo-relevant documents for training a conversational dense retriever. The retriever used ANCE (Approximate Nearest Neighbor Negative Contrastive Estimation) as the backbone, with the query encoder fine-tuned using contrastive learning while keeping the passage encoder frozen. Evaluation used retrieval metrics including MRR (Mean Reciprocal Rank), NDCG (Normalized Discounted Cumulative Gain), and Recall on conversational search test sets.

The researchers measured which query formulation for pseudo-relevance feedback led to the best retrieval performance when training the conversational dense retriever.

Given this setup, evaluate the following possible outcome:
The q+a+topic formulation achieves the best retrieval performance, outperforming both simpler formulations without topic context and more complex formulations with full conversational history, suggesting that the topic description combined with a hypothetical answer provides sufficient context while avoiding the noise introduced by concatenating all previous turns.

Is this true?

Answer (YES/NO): YES